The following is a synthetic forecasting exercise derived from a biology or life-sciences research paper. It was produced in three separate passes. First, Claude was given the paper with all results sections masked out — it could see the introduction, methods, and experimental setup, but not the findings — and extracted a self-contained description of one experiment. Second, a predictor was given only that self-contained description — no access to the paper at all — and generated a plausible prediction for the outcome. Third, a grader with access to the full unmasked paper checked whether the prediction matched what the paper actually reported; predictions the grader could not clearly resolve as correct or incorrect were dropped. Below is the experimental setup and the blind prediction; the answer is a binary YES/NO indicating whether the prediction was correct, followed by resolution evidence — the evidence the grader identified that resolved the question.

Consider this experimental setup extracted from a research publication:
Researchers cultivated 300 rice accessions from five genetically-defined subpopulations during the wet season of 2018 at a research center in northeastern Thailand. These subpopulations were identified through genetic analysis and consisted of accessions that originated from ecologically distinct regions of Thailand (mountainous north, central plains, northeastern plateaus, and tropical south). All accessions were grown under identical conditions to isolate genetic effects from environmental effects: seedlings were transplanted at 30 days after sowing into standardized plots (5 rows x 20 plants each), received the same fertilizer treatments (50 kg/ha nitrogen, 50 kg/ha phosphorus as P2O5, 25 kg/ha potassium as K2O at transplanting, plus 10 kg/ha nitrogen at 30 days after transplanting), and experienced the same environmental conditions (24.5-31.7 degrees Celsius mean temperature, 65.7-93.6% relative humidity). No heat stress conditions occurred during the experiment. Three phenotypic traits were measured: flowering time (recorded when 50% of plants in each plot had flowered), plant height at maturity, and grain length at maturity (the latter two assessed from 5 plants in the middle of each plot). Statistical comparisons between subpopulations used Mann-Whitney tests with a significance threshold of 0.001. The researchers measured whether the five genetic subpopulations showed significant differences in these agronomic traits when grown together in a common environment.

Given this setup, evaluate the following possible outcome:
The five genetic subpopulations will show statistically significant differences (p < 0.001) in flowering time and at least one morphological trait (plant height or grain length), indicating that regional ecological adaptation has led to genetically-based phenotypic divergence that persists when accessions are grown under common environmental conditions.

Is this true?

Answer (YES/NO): YES